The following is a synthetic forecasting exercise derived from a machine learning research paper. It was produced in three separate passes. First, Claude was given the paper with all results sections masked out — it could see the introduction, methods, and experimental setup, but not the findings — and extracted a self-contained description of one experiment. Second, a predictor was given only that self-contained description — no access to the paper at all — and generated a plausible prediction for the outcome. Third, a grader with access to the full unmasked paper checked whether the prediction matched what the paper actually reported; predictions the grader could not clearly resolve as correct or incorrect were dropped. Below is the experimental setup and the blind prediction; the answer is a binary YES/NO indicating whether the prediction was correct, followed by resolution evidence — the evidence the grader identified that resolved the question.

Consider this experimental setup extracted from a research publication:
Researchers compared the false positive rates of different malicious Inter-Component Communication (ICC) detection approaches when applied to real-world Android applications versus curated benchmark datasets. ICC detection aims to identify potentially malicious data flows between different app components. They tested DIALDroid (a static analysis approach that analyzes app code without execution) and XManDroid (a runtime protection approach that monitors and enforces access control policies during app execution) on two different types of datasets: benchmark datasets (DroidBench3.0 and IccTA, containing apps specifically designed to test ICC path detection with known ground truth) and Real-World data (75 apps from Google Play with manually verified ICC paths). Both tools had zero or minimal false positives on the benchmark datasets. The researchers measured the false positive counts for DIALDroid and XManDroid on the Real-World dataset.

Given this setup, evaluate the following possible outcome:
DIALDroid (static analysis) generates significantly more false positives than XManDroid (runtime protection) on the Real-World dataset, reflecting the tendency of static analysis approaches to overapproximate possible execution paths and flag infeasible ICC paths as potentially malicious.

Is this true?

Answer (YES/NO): NO